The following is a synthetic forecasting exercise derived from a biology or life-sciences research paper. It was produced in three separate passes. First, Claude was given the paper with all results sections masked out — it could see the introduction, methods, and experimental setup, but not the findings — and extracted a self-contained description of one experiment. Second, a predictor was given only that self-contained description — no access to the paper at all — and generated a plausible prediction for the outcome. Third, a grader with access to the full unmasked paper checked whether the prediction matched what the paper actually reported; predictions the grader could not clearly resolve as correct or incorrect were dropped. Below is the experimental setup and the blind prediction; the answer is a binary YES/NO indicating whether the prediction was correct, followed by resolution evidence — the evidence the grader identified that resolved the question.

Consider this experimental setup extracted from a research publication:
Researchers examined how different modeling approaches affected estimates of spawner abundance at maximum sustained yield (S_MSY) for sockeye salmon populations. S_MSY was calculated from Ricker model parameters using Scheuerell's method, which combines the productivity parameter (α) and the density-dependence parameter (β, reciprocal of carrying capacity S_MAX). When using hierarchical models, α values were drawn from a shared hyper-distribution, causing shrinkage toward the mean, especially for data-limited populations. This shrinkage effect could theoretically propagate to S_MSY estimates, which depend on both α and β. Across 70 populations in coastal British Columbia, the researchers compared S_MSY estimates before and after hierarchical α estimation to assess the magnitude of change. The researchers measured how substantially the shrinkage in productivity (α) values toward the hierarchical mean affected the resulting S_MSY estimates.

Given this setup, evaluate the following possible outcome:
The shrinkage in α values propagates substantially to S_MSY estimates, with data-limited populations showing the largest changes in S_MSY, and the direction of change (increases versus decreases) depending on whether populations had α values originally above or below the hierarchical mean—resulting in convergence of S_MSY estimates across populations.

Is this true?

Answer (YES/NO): NO